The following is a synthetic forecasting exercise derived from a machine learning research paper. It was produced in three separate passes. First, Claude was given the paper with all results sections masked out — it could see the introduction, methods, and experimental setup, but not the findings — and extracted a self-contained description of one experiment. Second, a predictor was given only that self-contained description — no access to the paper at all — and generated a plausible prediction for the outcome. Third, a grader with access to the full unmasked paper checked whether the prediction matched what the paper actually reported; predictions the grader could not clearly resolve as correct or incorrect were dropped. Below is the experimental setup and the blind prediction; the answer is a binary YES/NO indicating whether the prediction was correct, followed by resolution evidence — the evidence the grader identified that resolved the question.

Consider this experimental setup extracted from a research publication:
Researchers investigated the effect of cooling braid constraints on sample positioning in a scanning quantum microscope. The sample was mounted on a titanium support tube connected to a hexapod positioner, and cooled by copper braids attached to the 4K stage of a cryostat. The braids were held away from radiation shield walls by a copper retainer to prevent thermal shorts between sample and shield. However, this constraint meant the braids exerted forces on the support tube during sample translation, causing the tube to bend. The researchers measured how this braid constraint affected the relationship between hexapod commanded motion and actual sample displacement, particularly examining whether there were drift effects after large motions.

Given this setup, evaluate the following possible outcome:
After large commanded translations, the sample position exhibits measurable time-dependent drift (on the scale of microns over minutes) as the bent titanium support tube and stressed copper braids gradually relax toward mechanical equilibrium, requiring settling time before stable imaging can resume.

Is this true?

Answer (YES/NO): NO